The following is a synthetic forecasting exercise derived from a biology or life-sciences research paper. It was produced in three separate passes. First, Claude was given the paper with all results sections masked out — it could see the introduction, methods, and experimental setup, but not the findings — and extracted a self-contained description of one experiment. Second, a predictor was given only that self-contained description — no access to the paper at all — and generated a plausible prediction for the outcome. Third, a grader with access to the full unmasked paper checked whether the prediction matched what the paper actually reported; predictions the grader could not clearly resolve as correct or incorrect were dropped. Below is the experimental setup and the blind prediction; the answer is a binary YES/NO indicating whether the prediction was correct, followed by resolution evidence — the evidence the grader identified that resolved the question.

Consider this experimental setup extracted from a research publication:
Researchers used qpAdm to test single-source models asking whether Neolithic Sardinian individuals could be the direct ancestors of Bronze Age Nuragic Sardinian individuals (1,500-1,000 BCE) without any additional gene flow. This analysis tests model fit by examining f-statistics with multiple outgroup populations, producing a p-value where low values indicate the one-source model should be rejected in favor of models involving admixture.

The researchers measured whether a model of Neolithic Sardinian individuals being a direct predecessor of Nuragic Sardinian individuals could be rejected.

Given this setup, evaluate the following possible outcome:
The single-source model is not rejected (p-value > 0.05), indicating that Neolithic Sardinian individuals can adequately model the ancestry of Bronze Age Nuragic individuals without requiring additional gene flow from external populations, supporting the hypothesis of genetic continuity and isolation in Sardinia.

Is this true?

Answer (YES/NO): YES